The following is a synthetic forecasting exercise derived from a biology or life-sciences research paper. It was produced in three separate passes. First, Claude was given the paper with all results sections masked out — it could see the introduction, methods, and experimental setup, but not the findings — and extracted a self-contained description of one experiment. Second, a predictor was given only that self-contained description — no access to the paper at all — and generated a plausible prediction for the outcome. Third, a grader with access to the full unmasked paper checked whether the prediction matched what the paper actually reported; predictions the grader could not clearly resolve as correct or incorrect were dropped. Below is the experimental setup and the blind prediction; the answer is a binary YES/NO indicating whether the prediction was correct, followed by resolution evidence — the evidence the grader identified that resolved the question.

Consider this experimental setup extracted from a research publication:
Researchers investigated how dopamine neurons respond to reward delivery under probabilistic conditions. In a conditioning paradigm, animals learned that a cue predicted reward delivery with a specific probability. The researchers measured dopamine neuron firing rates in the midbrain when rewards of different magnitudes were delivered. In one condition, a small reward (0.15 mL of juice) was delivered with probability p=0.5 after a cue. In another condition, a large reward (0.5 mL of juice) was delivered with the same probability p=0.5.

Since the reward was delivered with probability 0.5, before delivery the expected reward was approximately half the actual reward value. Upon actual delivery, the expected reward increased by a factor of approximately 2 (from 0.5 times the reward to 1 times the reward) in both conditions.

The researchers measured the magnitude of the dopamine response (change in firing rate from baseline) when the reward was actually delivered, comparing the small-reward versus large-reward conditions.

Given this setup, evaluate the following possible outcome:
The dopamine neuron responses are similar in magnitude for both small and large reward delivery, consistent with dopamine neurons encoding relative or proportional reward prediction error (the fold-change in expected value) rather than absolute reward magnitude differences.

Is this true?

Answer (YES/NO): YES